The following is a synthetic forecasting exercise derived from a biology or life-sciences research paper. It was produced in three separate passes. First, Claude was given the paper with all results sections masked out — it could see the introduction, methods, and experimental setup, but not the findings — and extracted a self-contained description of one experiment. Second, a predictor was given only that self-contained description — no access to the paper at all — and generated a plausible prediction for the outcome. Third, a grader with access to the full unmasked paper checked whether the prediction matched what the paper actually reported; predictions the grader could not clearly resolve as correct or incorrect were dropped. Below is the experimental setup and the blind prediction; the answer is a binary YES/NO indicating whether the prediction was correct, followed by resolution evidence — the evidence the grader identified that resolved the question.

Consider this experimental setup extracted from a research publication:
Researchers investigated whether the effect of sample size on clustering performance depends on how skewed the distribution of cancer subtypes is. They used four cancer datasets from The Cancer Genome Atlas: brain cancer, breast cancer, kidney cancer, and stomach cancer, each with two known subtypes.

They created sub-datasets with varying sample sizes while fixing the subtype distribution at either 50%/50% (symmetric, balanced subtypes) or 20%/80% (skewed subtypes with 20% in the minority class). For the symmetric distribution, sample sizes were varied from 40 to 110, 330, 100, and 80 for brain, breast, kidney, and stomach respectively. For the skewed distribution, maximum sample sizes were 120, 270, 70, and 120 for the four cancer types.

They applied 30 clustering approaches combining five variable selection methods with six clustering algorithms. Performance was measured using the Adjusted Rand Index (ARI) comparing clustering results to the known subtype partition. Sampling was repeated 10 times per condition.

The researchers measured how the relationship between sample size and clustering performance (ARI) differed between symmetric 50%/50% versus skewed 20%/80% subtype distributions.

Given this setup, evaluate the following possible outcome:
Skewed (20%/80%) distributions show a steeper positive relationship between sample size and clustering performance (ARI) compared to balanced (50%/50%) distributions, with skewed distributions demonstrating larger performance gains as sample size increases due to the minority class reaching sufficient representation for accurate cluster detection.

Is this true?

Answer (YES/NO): NO